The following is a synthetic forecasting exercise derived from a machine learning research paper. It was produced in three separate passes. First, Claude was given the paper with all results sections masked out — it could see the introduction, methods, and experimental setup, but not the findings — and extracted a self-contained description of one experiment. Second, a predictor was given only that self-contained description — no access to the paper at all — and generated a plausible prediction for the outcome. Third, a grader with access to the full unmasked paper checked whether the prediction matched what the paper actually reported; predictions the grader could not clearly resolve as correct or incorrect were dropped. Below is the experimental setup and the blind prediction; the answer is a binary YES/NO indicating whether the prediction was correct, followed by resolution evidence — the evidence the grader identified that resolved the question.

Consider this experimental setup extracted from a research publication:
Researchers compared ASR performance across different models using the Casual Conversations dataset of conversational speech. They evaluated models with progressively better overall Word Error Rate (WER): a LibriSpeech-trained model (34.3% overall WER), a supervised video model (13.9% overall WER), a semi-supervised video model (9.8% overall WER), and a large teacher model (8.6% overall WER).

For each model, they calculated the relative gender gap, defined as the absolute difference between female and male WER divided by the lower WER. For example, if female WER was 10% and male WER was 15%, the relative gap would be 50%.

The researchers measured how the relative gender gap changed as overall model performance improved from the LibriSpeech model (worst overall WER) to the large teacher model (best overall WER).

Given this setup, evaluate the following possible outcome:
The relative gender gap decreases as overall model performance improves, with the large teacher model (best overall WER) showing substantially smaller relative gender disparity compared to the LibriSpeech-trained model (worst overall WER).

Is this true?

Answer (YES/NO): NO